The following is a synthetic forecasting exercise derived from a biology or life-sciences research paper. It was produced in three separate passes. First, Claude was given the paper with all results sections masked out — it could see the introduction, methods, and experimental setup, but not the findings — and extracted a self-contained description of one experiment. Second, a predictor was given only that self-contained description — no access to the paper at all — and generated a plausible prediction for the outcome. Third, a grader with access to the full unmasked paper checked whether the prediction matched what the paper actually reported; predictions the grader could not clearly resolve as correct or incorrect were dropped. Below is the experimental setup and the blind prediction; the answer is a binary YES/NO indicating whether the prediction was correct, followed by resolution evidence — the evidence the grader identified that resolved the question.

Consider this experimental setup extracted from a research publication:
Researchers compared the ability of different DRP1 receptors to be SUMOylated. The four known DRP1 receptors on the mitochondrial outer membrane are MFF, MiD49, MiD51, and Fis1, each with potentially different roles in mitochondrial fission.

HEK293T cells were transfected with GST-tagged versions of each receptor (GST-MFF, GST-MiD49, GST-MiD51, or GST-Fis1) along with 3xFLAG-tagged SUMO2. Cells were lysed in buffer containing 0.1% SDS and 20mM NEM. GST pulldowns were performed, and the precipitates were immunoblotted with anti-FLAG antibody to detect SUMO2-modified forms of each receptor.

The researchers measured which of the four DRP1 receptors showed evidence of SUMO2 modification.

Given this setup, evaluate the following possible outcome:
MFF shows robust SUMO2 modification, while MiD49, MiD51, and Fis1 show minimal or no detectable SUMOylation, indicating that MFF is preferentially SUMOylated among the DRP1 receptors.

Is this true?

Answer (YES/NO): YES